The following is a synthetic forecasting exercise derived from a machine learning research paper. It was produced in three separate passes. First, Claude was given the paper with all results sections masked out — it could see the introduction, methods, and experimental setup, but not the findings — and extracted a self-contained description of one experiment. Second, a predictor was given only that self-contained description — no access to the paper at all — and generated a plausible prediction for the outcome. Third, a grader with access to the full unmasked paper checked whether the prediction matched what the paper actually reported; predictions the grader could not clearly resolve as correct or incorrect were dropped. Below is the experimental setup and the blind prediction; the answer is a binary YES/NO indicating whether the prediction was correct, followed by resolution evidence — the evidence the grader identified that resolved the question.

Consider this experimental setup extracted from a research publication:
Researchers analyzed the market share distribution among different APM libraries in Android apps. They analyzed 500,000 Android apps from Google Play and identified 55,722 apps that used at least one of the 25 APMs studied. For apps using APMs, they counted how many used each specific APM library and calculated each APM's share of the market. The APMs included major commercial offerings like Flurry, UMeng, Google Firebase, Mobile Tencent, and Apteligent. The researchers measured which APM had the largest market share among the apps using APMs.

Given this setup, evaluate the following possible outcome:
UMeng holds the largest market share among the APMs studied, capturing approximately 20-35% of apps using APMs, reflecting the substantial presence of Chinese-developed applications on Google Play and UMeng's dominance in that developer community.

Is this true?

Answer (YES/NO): NO